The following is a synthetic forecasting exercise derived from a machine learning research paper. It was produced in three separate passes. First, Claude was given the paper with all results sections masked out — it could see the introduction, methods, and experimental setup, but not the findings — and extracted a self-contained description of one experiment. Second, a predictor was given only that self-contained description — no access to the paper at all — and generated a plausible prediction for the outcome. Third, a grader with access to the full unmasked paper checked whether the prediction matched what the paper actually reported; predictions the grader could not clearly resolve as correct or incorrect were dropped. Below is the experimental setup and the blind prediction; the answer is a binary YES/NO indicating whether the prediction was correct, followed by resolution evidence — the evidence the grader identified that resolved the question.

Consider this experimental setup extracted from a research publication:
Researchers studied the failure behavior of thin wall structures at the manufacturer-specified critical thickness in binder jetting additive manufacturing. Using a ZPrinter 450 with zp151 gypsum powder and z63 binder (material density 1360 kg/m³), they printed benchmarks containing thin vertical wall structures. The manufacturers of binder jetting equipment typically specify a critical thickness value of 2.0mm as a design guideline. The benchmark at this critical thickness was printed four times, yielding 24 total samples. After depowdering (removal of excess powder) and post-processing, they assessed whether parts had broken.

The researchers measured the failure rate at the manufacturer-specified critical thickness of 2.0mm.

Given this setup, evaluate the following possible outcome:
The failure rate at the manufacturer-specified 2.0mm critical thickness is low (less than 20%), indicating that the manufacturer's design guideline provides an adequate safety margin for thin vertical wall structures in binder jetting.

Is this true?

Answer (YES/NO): NO